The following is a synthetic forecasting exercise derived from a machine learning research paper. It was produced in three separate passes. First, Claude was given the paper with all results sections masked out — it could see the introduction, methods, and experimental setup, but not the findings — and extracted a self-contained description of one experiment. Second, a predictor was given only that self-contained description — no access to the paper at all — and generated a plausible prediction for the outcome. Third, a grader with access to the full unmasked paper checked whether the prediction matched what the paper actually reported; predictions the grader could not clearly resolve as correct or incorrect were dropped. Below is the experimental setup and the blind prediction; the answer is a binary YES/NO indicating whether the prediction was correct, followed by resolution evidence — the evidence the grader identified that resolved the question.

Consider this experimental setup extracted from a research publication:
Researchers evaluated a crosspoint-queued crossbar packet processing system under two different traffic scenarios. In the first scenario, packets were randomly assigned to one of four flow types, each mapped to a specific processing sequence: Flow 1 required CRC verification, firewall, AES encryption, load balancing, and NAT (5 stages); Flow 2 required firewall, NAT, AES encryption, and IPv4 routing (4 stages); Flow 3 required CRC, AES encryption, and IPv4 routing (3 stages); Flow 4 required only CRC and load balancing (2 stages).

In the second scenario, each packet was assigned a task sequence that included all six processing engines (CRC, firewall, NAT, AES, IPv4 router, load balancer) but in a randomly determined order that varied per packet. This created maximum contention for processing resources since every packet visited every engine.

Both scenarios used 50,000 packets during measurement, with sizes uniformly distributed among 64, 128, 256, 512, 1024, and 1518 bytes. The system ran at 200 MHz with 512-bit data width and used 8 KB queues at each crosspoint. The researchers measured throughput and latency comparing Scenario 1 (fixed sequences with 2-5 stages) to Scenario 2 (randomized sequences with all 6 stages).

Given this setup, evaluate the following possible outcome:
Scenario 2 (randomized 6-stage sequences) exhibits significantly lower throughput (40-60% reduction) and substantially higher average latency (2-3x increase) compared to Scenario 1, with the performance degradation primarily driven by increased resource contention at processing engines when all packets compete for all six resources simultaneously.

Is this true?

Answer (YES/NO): NO